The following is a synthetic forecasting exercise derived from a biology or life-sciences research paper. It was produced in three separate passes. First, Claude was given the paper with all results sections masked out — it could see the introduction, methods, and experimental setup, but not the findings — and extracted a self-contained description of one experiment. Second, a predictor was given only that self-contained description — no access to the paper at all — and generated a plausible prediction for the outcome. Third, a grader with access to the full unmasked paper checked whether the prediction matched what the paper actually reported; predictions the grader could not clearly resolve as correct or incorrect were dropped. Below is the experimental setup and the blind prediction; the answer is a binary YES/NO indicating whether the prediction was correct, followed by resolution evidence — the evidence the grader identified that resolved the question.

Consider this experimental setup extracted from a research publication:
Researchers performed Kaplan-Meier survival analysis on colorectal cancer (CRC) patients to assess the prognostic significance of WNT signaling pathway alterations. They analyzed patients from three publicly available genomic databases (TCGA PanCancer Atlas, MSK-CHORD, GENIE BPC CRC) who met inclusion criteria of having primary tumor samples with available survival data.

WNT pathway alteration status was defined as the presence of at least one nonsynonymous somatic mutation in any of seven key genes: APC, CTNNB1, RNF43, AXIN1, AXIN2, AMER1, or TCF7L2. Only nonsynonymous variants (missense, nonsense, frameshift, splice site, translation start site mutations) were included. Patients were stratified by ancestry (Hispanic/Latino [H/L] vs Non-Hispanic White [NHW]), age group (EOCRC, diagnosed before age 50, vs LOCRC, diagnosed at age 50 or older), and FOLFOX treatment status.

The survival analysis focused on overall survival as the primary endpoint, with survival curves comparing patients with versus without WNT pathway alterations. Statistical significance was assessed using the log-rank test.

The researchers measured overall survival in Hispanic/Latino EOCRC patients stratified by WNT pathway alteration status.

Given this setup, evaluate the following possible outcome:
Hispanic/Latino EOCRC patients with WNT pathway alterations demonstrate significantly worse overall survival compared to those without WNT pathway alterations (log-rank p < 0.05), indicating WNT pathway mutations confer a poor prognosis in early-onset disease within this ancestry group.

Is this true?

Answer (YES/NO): NO